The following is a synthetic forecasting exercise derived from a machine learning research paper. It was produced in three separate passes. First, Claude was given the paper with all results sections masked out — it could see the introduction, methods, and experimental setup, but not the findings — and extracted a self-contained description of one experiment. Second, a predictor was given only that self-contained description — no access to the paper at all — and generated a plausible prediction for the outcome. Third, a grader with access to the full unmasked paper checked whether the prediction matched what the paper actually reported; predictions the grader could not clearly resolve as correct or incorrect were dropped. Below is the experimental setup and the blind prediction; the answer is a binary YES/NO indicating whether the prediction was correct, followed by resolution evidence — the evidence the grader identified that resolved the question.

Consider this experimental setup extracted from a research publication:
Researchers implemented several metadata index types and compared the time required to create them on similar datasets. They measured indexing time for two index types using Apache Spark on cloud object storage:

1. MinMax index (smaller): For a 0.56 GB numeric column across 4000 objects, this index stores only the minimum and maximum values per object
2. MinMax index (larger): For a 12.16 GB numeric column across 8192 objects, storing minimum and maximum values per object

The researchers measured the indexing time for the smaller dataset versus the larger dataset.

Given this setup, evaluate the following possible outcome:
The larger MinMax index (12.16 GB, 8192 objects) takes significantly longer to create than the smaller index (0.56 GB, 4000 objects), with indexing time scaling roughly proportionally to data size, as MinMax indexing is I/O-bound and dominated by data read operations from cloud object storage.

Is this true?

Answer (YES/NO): NO